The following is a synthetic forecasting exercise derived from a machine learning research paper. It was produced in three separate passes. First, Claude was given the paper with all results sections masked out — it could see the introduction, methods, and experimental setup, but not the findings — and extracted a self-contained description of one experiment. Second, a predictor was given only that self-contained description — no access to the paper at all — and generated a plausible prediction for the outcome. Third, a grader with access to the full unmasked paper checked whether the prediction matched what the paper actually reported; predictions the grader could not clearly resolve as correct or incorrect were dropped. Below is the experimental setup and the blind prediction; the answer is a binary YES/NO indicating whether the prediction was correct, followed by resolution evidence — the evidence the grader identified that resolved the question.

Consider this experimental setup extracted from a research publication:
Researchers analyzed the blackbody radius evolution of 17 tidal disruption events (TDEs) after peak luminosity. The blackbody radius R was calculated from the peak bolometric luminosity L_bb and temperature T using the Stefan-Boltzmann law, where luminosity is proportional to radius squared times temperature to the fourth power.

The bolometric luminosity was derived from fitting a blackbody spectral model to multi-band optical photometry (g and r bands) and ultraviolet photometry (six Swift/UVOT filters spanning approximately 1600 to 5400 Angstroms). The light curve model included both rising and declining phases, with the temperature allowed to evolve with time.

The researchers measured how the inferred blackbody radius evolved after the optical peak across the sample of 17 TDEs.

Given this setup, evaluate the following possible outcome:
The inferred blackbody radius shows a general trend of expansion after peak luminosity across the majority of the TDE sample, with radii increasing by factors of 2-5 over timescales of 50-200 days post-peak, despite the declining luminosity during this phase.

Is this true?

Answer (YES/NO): NO